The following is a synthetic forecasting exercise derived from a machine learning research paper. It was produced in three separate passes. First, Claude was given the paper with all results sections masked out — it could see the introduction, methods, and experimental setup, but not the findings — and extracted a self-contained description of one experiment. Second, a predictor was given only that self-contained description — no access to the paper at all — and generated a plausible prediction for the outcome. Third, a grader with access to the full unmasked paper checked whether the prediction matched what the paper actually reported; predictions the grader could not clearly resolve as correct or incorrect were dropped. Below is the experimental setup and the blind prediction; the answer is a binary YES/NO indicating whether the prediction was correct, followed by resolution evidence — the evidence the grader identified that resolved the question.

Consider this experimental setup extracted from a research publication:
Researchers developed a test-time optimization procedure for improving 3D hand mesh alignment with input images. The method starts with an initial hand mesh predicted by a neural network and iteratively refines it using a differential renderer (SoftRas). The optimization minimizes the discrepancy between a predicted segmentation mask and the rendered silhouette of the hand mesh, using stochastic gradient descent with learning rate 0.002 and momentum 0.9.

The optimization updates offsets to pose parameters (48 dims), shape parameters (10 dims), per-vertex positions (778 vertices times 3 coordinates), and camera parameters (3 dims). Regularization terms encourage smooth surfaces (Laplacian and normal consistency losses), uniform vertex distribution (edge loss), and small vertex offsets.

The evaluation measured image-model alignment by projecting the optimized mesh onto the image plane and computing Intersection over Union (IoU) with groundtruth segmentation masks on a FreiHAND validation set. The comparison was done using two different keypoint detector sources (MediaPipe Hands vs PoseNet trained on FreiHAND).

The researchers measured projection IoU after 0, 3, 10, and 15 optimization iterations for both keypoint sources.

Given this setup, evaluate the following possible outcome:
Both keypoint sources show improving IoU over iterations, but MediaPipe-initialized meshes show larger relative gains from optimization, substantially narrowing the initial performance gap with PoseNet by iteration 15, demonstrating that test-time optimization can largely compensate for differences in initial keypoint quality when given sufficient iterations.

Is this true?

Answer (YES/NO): NO